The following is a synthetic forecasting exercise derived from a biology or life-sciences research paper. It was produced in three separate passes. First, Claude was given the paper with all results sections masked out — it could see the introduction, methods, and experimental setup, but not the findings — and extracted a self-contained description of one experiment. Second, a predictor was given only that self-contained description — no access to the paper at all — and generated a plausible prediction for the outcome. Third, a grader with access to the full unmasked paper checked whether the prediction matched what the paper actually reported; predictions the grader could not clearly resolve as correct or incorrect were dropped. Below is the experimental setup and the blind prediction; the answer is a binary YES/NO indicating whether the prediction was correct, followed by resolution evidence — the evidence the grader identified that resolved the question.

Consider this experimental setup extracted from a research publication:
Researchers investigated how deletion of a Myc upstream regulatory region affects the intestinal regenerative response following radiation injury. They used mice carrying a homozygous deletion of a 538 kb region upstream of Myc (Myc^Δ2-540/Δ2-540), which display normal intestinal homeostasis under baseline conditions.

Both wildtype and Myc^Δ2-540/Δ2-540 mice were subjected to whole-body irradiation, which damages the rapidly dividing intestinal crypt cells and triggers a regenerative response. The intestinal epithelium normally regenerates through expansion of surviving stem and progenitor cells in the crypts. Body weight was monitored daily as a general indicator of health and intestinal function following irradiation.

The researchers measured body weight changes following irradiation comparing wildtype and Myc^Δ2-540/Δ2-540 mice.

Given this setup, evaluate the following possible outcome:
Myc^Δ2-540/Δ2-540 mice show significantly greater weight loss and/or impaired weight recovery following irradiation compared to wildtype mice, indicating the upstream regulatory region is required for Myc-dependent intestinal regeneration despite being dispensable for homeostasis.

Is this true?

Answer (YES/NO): YES